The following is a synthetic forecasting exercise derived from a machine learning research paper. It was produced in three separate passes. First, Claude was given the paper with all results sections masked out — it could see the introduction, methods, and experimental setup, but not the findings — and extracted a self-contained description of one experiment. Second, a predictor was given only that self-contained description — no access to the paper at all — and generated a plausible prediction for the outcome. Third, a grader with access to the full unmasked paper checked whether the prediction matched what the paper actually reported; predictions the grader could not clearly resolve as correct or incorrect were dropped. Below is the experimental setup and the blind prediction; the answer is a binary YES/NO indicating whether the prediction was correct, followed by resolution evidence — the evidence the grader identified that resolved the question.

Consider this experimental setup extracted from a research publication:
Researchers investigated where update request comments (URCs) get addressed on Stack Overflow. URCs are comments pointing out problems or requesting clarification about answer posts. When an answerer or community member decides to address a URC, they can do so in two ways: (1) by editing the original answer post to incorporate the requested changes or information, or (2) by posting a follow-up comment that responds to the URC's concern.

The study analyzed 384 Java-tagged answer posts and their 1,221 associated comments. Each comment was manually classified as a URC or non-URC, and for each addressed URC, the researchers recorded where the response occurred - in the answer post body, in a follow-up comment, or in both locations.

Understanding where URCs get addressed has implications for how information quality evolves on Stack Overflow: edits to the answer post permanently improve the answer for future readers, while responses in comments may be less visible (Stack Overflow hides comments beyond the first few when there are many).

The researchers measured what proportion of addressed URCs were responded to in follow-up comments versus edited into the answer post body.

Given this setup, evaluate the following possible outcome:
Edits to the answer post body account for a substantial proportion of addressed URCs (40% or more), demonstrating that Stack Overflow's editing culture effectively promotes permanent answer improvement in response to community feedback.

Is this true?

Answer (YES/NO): NO